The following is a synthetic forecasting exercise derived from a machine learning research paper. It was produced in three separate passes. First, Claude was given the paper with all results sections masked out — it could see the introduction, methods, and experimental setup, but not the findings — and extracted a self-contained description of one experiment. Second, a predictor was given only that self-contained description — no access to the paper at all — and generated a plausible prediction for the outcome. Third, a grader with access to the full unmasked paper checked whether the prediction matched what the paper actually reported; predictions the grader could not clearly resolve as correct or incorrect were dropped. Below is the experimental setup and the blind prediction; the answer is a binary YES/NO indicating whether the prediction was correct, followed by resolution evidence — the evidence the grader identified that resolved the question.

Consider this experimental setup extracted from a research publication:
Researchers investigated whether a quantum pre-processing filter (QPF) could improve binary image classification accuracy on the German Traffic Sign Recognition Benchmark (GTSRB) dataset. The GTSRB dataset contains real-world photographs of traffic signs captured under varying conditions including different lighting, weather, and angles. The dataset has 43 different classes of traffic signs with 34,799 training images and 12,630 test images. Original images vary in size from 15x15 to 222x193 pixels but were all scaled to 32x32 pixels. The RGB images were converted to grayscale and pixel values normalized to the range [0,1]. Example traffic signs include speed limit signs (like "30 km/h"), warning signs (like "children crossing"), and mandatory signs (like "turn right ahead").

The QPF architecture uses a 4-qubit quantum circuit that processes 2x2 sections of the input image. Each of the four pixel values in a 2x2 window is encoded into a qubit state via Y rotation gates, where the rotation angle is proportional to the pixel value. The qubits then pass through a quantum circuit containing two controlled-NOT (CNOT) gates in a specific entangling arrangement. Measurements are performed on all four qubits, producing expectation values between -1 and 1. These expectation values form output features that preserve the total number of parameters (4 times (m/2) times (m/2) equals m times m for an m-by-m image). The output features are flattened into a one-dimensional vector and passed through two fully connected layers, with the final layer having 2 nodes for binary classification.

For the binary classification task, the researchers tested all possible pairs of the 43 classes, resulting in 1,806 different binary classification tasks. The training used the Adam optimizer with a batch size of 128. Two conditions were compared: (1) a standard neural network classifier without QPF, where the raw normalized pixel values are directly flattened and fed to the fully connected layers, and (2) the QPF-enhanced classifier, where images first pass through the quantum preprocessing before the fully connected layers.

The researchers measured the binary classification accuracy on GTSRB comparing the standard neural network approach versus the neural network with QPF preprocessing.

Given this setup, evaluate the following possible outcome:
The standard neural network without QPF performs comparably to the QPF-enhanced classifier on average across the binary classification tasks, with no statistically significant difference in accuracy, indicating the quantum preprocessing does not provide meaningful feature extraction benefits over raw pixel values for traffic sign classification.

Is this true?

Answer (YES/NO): NO